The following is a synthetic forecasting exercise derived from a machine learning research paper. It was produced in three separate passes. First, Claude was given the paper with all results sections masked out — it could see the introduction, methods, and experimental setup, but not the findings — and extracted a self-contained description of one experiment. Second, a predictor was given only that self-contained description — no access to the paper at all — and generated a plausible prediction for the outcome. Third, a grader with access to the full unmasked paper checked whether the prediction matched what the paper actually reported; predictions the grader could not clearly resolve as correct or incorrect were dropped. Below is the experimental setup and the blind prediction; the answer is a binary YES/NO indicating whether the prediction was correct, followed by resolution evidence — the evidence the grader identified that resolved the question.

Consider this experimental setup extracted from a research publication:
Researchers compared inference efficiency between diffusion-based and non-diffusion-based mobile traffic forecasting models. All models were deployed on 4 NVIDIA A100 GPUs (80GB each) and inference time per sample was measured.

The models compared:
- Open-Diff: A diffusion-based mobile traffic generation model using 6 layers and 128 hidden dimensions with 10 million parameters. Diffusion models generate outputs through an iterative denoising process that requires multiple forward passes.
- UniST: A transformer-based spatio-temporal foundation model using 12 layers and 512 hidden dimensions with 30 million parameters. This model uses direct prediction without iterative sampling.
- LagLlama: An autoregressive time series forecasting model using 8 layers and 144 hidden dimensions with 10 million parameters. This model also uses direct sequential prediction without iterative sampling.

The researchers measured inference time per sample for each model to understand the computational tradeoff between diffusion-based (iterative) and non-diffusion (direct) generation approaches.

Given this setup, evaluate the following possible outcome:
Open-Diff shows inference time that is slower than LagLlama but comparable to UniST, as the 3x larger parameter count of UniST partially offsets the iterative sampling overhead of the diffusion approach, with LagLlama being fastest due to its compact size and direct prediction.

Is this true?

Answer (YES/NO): NO